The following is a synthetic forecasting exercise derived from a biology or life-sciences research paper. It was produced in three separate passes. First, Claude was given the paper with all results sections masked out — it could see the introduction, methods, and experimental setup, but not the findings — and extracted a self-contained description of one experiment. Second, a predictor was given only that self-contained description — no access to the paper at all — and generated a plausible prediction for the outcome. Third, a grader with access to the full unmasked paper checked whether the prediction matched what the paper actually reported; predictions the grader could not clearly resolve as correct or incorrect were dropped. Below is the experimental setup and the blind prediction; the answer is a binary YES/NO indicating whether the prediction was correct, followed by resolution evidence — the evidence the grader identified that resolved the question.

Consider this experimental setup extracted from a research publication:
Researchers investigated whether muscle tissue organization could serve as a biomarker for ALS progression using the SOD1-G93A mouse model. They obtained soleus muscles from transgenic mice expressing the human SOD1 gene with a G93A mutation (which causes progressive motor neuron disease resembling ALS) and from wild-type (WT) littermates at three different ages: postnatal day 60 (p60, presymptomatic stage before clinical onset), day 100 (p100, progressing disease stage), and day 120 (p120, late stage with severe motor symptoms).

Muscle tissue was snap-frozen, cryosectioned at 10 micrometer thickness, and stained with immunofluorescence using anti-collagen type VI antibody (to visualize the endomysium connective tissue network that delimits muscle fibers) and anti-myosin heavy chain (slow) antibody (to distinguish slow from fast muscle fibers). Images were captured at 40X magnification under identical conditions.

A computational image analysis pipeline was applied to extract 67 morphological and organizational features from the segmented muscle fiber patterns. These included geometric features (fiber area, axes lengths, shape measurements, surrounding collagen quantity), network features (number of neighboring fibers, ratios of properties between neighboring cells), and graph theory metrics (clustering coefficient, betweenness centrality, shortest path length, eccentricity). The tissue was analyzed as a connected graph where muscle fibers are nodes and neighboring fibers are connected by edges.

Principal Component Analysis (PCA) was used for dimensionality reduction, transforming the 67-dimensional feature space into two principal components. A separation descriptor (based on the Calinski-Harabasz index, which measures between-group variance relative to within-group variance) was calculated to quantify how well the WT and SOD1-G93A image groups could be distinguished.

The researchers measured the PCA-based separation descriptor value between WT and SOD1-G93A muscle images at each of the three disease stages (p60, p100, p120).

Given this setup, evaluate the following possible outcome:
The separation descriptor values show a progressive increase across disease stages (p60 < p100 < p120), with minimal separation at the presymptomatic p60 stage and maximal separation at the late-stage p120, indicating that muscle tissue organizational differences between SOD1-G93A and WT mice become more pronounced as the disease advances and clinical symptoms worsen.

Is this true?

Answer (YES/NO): NO